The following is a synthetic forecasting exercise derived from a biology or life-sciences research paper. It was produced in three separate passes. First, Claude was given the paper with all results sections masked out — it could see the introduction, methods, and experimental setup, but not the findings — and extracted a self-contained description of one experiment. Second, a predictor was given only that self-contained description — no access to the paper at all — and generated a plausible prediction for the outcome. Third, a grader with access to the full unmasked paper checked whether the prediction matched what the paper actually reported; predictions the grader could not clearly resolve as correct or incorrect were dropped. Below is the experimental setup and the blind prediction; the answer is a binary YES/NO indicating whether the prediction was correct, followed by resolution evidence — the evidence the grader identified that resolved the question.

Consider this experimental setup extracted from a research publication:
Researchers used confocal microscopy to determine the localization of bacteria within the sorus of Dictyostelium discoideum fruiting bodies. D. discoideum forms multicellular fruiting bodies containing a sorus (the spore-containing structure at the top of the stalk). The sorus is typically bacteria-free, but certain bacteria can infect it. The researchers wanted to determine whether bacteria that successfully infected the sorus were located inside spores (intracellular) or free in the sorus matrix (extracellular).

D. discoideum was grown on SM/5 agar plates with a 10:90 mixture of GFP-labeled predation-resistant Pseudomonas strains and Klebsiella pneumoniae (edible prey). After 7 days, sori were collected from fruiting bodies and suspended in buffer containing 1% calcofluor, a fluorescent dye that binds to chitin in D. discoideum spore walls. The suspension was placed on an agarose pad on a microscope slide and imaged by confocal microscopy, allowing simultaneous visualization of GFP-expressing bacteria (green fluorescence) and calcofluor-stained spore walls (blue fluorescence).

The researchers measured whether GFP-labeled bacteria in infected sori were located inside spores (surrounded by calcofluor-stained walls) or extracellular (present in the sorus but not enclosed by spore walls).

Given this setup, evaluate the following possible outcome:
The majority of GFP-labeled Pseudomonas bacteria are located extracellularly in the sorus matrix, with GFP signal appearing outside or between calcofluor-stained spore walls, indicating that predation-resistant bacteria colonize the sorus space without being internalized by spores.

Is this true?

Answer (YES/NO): YES